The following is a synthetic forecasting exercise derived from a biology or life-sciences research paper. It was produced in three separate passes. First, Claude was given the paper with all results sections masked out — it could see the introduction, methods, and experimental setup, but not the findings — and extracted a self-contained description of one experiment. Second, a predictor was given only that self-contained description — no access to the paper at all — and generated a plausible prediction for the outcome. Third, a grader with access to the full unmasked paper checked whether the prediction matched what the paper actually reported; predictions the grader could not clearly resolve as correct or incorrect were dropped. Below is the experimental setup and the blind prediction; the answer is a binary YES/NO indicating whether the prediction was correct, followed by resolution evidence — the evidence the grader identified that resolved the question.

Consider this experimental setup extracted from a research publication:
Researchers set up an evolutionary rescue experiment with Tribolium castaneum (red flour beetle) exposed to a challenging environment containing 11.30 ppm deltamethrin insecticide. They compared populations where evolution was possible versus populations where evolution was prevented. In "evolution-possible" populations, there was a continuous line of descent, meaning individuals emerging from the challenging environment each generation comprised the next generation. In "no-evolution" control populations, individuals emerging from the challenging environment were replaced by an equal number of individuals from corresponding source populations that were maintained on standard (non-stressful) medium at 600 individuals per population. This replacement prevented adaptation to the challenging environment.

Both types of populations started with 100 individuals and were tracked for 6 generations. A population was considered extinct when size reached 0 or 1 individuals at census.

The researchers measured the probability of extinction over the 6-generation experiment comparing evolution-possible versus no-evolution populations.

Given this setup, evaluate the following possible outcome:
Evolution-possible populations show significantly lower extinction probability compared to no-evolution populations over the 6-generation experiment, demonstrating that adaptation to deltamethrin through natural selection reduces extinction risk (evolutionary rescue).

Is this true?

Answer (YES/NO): NO